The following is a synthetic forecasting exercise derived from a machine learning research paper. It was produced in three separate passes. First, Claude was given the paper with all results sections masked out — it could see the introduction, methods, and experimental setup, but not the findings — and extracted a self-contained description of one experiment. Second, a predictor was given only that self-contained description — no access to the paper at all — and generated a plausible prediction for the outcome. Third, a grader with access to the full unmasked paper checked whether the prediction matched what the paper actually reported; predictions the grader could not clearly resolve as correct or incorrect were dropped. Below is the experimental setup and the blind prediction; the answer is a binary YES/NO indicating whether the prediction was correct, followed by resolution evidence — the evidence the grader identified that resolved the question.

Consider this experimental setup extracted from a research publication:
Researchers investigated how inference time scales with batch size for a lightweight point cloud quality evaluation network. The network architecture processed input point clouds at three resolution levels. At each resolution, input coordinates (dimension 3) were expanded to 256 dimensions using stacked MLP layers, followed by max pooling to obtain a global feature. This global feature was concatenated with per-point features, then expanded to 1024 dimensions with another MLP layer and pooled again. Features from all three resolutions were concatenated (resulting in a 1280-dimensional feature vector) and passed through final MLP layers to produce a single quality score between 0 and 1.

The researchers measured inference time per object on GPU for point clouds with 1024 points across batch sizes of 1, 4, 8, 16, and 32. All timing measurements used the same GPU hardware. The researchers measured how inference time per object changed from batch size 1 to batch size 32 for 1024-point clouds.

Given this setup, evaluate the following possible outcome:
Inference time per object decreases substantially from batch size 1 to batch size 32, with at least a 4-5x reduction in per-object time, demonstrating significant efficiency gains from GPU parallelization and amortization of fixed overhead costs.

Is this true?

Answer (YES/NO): YES